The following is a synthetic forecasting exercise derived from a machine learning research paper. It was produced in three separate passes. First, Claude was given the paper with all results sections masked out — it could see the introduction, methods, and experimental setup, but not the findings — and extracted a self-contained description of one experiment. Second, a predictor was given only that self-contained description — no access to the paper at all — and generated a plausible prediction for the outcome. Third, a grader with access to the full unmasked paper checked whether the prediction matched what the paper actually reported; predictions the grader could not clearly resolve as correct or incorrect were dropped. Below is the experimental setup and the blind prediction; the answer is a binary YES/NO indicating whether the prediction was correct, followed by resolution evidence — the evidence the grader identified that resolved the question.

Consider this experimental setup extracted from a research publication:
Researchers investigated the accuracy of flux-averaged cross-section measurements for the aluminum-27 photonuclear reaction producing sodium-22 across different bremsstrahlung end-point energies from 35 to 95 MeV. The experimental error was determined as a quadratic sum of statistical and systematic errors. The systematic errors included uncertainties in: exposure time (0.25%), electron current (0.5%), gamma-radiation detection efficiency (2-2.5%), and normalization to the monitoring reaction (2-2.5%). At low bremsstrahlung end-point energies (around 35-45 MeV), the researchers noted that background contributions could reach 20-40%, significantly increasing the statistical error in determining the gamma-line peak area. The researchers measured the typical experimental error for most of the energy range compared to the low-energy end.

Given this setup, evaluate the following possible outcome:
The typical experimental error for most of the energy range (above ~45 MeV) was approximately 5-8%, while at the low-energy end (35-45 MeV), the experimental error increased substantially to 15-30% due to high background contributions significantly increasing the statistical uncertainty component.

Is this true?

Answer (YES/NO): NO